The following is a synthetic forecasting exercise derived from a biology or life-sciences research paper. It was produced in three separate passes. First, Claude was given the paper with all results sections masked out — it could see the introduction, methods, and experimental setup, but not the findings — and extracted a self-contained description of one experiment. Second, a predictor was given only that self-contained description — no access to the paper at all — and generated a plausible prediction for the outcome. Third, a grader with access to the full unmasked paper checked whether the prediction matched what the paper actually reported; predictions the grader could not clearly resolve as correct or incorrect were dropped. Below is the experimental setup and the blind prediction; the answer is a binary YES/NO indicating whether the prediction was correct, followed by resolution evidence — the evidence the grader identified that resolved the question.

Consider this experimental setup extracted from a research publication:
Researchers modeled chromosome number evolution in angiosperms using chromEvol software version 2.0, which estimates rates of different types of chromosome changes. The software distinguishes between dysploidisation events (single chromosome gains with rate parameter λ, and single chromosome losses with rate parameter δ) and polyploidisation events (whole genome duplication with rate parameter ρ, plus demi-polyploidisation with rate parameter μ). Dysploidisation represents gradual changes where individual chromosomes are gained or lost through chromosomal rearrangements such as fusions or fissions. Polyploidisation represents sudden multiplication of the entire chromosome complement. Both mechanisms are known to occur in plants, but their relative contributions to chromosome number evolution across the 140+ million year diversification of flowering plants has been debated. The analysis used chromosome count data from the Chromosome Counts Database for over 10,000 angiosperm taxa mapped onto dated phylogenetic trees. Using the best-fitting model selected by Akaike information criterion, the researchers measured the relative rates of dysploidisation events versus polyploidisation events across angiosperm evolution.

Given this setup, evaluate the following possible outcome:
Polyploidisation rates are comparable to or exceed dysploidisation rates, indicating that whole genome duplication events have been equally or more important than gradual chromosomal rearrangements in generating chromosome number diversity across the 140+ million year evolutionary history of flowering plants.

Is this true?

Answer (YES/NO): NO